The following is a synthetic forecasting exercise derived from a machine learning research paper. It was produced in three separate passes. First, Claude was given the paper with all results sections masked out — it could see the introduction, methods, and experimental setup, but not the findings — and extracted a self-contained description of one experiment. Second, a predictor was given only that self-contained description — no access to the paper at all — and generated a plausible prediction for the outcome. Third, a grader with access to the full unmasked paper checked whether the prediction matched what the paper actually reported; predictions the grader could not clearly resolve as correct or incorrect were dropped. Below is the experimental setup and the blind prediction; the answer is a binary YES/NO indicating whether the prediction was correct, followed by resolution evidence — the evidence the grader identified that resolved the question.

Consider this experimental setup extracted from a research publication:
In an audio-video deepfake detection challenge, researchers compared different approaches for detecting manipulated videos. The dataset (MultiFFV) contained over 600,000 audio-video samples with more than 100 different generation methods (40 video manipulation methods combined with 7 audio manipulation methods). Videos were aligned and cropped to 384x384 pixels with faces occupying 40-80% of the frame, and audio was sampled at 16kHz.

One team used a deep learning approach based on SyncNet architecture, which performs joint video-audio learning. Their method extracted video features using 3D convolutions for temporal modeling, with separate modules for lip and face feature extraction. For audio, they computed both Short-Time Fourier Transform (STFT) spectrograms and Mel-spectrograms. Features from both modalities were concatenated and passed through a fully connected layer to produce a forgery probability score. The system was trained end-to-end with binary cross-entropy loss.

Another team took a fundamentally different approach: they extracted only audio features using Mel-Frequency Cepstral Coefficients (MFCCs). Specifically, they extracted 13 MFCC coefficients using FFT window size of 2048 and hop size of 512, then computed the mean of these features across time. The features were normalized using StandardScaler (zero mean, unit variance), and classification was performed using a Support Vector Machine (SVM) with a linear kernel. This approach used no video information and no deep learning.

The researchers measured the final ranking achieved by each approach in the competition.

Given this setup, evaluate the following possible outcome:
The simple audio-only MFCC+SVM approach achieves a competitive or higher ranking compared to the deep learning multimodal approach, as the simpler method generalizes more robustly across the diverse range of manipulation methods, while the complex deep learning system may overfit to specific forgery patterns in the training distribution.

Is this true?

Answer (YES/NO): NO